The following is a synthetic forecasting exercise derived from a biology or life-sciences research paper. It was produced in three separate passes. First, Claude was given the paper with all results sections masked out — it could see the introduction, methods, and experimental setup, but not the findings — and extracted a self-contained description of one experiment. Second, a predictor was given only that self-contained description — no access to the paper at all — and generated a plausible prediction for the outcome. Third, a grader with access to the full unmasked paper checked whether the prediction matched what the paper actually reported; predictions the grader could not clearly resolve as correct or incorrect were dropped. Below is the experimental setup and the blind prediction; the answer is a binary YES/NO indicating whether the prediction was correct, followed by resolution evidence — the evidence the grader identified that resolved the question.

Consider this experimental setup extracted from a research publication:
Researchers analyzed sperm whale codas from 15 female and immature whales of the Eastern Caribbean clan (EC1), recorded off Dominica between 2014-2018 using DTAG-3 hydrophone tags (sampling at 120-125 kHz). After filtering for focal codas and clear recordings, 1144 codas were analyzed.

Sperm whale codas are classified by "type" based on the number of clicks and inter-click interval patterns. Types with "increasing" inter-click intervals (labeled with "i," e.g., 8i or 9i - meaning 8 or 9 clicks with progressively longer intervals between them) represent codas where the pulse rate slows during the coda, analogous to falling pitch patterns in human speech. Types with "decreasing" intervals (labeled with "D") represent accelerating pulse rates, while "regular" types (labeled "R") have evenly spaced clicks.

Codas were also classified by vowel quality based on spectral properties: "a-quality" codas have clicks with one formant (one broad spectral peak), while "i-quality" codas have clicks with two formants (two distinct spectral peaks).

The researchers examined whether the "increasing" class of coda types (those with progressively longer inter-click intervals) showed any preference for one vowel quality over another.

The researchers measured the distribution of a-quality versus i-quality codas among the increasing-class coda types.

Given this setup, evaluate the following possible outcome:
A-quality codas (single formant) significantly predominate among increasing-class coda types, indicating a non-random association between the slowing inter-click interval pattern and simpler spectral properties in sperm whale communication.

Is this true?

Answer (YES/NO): YES